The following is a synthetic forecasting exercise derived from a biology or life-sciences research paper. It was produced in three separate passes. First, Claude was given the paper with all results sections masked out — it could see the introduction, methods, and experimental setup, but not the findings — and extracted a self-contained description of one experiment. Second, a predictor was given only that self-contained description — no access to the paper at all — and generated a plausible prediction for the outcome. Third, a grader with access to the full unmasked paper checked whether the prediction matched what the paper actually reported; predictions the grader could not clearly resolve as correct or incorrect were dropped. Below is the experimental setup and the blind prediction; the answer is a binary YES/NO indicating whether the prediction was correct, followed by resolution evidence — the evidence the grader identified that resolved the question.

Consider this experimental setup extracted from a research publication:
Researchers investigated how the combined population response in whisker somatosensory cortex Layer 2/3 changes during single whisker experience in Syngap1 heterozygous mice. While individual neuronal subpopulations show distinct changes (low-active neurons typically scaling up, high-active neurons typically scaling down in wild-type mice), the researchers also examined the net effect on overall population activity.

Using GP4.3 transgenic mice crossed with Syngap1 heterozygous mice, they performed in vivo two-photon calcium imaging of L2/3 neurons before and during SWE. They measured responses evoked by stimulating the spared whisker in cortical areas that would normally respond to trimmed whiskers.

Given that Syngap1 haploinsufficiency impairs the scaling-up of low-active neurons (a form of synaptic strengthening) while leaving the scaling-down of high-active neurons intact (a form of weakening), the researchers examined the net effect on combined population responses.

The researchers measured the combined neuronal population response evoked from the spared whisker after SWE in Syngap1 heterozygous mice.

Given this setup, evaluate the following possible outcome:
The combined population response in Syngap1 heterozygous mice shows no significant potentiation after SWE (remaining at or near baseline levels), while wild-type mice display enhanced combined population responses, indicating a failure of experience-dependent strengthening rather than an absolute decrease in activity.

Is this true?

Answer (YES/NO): NO